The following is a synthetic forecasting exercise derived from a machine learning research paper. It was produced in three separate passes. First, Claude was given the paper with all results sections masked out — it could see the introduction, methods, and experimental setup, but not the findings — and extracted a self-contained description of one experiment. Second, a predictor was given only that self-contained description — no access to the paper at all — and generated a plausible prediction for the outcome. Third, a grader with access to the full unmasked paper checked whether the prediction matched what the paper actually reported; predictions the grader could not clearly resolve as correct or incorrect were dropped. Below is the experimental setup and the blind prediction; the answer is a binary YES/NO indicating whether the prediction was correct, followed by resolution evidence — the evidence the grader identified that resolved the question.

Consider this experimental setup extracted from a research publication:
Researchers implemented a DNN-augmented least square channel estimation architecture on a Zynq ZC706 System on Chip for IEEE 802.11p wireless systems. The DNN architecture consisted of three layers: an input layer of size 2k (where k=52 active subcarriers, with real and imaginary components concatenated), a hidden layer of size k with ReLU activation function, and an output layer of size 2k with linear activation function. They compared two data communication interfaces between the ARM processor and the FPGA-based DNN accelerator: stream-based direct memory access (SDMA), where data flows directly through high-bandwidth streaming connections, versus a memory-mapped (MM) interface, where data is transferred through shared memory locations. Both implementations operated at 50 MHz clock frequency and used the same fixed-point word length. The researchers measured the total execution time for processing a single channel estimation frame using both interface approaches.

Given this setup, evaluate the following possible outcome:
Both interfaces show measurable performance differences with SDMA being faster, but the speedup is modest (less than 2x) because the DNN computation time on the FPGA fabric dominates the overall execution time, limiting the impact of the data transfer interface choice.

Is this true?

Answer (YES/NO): NO